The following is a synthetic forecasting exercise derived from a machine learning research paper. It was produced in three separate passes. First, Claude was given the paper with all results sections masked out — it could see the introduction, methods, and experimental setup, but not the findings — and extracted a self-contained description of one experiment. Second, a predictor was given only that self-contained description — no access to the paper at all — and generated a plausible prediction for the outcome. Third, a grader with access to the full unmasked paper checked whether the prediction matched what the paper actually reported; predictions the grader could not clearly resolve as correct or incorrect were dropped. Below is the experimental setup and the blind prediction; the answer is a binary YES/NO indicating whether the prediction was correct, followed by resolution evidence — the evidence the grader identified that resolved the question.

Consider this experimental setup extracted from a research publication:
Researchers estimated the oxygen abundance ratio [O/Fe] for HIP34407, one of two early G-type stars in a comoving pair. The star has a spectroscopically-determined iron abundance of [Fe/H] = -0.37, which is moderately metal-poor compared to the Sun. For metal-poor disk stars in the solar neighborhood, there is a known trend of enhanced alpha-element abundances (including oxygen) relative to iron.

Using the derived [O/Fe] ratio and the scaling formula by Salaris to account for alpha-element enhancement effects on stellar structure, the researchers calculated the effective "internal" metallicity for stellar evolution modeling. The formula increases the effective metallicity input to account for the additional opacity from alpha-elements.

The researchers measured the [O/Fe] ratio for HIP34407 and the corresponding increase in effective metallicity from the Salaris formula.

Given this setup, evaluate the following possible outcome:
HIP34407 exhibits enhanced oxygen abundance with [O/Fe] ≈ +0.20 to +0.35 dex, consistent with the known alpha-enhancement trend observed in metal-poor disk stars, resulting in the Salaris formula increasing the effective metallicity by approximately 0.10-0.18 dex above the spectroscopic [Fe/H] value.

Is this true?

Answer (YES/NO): NO